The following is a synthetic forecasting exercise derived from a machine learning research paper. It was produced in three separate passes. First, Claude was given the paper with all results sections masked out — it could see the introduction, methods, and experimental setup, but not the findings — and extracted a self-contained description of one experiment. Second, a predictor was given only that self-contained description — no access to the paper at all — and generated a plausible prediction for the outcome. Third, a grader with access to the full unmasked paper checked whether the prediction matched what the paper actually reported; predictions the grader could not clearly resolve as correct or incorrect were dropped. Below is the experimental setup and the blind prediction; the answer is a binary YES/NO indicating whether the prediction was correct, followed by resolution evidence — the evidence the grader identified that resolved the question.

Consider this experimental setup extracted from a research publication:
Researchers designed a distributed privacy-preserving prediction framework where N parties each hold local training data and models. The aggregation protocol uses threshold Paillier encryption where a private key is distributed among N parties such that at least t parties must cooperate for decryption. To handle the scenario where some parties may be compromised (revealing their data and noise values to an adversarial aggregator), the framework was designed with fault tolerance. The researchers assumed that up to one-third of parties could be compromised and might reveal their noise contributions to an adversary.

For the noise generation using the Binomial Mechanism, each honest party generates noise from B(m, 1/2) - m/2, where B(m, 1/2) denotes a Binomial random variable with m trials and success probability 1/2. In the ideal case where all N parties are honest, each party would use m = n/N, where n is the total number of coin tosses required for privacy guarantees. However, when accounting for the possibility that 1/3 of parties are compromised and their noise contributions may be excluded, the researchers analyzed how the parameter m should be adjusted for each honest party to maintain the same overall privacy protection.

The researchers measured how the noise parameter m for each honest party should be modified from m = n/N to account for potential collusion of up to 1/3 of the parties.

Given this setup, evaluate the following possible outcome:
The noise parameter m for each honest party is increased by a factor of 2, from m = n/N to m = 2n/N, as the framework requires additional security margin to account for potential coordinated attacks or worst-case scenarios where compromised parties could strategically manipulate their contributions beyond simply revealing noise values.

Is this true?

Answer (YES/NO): NO